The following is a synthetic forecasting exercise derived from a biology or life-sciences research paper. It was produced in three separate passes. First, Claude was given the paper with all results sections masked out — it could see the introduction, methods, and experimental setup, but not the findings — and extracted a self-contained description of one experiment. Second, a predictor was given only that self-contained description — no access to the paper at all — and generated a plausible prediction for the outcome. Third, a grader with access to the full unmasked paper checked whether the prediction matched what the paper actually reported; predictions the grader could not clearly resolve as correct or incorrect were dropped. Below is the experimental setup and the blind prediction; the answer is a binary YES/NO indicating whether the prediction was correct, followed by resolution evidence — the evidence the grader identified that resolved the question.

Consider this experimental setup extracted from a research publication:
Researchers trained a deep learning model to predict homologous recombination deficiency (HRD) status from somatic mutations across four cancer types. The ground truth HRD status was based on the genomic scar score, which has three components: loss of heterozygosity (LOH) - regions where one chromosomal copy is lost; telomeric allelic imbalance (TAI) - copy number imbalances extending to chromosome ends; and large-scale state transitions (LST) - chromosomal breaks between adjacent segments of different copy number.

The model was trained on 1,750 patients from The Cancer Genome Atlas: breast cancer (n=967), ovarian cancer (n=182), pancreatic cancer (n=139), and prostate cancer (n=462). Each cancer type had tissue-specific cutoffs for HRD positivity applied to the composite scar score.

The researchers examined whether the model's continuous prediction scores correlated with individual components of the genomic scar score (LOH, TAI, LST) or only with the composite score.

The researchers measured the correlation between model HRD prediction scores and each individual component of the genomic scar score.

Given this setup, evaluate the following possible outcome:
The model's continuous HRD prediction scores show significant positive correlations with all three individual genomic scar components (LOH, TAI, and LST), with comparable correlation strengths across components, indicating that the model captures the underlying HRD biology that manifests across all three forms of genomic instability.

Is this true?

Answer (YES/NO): NO